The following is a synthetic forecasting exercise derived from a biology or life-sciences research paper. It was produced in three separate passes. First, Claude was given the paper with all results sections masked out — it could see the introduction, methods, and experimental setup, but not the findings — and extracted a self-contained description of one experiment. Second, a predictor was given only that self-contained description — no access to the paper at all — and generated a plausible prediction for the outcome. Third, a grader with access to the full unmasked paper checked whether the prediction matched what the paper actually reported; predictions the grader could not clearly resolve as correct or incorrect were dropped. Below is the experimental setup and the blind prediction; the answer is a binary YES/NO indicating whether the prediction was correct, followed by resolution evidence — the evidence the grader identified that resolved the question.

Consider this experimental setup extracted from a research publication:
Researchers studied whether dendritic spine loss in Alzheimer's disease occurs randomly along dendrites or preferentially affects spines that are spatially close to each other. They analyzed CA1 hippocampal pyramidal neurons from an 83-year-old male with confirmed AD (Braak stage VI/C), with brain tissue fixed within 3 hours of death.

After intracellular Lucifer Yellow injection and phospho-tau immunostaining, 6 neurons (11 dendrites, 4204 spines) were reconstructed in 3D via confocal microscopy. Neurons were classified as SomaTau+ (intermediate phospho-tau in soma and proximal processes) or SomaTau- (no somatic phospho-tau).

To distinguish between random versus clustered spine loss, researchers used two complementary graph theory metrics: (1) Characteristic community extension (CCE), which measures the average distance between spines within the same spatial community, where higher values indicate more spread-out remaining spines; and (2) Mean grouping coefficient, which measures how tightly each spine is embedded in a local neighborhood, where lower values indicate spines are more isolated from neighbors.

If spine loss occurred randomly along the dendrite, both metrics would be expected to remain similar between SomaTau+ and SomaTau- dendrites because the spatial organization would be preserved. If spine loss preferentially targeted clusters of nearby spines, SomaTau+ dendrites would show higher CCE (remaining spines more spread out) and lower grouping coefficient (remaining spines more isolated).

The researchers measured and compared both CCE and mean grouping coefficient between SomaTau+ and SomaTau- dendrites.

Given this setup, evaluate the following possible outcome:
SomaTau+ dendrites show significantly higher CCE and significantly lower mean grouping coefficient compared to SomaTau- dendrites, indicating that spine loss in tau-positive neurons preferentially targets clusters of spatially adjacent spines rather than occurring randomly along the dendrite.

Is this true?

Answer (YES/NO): NO